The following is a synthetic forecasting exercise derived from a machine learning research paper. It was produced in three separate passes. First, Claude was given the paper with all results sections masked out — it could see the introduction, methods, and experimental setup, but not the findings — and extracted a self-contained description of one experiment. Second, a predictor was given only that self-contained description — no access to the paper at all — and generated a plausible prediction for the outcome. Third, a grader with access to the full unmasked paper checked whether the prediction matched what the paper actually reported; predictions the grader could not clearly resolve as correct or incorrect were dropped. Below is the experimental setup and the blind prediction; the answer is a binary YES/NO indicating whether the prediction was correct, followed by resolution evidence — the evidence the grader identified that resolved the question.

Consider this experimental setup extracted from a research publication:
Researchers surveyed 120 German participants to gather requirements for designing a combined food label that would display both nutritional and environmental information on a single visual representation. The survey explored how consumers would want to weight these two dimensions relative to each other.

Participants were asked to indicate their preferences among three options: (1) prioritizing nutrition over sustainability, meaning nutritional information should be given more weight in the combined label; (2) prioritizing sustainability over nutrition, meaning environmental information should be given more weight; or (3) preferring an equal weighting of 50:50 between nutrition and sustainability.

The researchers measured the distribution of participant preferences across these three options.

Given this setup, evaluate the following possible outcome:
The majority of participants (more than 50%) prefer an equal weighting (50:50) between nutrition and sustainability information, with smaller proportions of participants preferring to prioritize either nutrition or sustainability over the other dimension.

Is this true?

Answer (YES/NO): NO